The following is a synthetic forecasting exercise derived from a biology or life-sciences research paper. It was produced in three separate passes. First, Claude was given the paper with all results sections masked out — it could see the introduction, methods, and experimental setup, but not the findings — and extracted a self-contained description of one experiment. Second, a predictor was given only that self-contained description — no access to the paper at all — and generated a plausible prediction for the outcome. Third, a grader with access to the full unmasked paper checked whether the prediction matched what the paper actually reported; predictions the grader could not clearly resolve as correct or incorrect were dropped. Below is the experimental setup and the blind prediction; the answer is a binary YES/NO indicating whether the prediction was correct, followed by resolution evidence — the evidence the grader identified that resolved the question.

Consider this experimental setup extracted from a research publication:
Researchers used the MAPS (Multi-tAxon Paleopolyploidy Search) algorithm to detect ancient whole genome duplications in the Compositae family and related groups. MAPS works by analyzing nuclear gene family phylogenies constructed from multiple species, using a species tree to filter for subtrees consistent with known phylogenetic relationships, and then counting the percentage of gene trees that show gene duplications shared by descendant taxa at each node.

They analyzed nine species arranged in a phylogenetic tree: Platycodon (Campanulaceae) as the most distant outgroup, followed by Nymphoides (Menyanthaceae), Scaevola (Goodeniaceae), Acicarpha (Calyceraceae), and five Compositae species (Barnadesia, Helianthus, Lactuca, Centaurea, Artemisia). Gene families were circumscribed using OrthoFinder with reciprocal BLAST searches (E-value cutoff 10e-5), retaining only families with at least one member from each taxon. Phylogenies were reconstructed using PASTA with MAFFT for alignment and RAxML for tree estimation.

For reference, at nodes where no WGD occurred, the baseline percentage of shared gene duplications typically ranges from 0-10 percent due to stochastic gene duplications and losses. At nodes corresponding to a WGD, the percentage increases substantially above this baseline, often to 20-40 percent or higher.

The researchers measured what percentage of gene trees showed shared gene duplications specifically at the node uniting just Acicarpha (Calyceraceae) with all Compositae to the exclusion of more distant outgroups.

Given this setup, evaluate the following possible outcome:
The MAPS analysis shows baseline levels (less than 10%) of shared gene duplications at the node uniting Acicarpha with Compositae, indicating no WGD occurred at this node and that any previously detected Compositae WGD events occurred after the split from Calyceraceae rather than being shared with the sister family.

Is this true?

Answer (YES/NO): NO